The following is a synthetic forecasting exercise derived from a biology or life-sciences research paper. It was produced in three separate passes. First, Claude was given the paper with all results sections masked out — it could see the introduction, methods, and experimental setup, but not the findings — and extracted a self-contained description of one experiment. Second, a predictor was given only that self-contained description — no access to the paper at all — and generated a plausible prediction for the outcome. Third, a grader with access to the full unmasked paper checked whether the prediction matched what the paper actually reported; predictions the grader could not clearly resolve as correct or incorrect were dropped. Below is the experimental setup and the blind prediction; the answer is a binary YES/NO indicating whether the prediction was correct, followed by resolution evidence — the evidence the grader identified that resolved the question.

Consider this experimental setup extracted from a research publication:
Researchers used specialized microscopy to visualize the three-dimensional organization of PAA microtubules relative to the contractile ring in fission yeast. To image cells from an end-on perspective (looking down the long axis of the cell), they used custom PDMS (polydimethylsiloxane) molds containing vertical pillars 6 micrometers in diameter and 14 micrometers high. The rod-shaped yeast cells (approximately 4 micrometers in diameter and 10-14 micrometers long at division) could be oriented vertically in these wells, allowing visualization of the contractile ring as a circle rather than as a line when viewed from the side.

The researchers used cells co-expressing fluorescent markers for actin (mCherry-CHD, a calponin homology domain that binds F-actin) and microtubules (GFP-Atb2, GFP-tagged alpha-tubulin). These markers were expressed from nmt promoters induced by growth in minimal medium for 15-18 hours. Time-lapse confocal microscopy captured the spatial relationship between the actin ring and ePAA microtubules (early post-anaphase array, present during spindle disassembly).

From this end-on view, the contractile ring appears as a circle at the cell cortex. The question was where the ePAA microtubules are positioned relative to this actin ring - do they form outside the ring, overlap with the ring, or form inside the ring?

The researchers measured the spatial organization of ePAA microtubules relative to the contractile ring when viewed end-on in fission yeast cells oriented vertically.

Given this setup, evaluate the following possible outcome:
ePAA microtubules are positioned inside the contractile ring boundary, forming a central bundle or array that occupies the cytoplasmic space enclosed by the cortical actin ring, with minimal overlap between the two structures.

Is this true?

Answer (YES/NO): NO